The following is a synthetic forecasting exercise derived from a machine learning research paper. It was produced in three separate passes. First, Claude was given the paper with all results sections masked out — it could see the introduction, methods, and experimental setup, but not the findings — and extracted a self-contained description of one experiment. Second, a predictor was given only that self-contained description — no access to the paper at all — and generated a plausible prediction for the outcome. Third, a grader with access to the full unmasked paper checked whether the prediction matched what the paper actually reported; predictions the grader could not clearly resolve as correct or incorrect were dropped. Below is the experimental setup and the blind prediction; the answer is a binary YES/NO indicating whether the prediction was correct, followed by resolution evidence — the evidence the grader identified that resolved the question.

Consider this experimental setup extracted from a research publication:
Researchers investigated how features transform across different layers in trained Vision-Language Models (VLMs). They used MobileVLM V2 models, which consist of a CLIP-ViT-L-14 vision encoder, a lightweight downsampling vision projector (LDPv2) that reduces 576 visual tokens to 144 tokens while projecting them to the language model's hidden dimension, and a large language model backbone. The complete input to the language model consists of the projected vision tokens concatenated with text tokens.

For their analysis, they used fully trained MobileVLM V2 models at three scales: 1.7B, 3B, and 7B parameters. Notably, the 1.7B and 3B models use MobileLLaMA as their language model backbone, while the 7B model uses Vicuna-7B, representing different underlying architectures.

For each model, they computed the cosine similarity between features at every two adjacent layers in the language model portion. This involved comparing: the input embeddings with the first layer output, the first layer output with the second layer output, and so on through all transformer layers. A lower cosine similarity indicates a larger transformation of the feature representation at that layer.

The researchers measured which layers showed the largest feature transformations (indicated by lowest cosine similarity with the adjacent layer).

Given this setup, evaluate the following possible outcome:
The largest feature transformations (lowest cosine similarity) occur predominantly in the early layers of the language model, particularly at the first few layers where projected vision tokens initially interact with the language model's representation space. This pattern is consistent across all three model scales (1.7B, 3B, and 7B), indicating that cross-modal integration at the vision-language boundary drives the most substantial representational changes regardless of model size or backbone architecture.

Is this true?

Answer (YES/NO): NO